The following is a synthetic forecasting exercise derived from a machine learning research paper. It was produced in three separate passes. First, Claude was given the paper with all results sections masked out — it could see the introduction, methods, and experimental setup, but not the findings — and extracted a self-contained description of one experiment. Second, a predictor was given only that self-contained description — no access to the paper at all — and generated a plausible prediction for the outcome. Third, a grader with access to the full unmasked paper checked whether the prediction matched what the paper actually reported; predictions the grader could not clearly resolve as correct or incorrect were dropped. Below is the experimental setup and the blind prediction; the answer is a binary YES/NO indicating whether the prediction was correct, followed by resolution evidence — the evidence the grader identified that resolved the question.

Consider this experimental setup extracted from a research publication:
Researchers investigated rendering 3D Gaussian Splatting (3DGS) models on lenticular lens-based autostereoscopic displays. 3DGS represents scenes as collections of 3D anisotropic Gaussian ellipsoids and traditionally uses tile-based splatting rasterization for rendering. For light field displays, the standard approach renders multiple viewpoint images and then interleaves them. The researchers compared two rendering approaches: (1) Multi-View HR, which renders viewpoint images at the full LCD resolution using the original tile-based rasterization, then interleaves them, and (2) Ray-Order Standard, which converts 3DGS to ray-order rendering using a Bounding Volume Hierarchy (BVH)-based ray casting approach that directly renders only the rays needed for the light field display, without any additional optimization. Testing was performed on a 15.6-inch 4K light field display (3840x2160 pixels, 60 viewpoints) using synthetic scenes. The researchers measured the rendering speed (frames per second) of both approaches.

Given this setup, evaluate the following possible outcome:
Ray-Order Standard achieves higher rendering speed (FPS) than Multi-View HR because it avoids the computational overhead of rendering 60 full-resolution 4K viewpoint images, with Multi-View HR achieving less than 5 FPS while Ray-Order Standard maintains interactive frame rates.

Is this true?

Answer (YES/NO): NO